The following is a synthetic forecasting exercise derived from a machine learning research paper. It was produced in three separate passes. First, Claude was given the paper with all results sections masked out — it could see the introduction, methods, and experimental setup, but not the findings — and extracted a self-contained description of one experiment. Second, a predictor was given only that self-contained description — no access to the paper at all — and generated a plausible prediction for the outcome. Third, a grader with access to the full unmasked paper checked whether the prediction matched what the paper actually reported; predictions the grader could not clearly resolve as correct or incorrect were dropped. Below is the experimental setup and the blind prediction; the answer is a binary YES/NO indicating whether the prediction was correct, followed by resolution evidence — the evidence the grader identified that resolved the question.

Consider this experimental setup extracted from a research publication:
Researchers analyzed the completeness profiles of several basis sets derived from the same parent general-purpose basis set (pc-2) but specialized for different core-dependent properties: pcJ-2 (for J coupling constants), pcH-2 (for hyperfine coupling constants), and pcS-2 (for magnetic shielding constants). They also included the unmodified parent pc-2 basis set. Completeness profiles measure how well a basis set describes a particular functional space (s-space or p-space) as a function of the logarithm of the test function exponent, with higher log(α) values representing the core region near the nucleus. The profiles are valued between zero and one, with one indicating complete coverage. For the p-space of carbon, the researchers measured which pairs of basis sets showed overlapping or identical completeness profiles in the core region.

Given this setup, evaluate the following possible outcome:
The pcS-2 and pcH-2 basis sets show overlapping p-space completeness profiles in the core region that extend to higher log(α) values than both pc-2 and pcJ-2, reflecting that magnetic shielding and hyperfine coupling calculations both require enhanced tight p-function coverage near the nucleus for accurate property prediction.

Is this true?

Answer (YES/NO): NO